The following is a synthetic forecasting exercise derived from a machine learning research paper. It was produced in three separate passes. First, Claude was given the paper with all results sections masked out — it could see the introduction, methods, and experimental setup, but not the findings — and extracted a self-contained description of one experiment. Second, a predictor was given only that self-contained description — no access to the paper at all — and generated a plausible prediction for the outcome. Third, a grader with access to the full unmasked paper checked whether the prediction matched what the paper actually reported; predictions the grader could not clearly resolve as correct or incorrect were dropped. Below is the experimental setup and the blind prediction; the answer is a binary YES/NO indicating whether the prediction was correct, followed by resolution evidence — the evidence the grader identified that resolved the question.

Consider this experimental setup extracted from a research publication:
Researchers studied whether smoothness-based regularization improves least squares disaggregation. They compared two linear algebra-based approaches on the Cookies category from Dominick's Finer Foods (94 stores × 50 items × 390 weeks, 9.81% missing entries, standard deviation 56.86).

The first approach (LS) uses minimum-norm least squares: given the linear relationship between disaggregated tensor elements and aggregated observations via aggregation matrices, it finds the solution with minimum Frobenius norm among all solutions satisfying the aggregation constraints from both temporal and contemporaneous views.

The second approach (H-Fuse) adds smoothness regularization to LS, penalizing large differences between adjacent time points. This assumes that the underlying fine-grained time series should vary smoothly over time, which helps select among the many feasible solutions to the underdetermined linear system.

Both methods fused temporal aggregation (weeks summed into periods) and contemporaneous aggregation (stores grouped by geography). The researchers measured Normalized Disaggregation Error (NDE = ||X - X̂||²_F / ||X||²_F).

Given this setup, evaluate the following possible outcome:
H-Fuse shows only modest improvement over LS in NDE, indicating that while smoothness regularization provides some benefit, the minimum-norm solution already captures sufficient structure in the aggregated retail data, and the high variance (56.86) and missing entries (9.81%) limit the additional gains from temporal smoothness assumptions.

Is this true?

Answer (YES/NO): NO